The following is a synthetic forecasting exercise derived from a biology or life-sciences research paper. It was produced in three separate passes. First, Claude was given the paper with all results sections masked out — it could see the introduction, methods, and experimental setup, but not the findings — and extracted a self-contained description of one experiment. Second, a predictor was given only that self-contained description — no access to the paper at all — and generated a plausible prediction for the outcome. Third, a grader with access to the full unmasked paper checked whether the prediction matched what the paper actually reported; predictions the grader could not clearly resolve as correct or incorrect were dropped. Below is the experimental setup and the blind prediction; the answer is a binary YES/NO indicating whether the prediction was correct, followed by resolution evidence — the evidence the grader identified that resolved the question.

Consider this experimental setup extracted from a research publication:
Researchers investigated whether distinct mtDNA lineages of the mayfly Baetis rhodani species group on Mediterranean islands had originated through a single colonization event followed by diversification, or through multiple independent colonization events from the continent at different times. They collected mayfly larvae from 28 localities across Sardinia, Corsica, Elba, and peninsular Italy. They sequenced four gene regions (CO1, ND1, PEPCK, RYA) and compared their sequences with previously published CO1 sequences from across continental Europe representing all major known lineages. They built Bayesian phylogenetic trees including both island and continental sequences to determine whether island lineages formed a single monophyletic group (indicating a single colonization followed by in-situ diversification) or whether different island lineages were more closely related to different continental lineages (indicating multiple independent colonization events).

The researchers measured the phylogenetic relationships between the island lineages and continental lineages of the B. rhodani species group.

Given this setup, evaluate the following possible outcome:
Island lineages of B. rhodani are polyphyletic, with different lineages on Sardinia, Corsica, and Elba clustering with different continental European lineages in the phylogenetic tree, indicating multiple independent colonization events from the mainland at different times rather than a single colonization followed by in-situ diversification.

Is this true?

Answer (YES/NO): YES